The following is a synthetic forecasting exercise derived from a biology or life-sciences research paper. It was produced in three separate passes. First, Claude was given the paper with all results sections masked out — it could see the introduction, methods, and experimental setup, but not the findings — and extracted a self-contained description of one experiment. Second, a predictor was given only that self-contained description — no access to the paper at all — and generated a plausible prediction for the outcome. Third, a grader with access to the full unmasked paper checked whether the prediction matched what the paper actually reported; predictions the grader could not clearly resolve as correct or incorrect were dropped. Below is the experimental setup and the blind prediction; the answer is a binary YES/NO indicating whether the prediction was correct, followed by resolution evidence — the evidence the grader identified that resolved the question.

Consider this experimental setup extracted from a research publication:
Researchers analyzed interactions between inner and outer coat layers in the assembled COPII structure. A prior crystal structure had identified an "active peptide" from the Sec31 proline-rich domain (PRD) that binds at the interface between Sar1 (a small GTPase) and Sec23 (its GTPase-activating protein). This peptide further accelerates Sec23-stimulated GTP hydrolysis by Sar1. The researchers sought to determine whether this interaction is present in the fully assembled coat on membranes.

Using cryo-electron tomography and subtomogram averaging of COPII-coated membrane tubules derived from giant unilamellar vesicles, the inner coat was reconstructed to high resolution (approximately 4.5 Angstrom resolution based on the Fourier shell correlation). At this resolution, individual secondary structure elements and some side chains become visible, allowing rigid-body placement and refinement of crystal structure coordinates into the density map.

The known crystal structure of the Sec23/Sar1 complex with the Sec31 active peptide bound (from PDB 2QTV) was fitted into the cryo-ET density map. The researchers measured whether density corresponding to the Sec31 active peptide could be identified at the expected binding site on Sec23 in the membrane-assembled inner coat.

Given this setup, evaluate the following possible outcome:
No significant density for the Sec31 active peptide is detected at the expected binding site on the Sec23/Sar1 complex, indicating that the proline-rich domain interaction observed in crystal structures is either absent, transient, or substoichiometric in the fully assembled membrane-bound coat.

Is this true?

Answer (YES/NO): NO